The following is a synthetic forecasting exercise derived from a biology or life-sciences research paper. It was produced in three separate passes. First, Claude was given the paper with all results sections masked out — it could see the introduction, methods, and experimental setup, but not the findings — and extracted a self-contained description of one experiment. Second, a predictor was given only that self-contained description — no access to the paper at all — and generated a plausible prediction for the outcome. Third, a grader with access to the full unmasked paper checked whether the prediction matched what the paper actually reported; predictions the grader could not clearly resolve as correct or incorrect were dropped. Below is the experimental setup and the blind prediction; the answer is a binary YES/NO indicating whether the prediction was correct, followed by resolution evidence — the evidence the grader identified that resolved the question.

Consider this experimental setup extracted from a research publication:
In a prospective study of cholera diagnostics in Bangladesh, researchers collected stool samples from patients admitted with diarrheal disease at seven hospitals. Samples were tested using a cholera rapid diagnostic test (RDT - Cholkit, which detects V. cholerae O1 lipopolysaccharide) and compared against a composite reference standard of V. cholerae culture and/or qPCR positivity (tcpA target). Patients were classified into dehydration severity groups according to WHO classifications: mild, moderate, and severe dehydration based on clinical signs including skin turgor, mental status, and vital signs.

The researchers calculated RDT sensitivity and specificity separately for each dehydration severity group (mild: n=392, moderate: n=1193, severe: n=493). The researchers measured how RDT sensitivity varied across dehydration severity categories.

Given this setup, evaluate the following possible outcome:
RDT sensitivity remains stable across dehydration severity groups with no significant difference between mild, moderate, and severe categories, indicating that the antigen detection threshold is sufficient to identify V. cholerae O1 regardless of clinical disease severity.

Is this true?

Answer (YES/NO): NO